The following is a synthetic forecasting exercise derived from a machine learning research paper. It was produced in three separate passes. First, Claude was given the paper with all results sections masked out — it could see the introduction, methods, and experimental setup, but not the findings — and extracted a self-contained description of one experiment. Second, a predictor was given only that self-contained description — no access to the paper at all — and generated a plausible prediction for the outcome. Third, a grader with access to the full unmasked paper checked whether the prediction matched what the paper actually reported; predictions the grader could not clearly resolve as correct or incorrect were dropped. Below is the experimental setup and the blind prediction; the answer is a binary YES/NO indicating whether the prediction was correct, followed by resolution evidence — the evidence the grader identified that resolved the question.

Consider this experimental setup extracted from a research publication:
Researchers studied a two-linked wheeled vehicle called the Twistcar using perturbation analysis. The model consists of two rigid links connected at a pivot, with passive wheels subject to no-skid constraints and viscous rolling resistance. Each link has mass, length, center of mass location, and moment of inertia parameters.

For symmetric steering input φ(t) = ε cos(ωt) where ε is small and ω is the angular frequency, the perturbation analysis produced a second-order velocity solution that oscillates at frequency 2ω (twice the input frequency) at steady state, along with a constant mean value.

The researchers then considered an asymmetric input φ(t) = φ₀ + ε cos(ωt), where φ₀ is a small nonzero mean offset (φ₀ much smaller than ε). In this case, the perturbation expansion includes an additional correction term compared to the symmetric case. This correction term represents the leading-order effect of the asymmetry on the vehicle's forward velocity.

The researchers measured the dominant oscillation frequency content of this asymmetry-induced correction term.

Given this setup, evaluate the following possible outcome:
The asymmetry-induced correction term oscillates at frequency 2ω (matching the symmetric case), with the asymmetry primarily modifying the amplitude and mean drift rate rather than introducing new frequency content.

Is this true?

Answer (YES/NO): NO